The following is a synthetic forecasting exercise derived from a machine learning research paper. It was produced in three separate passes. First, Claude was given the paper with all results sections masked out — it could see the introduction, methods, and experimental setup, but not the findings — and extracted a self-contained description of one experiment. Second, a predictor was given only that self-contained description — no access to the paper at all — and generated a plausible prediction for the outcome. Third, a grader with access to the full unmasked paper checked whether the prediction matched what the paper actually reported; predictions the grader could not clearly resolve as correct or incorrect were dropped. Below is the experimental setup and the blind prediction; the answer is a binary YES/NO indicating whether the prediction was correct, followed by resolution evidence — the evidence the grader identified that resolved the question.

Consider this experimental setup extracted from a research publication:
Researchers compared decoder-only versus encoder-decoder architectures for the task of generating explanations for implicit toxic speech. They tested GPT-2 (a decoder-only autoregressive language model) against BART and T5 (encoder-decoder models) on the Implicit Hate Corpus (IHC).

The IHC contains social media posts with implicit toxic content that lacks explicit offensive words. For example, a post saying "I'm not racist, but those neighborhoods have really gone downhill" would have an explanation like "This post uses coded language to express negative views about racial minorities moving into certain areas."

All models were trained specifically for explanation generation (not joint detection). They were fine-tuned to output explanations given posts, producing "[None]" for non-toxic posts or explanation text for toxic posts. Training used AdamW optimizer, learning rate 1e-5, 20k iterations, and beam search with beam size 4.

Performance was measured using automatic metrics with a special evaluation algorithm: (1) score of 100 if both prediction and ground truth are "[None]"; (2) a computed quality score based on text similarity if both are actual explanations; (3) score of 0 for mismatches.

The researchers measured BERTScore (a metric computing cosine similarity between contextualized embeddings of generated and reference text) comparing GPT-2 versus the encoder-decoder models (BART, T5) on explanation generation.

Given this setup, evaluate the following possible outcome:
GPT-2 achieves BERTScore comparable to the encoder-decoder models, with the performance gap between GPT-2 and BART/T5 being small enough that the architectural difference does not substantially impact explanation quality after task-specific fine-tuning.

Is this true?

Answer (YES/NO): NO